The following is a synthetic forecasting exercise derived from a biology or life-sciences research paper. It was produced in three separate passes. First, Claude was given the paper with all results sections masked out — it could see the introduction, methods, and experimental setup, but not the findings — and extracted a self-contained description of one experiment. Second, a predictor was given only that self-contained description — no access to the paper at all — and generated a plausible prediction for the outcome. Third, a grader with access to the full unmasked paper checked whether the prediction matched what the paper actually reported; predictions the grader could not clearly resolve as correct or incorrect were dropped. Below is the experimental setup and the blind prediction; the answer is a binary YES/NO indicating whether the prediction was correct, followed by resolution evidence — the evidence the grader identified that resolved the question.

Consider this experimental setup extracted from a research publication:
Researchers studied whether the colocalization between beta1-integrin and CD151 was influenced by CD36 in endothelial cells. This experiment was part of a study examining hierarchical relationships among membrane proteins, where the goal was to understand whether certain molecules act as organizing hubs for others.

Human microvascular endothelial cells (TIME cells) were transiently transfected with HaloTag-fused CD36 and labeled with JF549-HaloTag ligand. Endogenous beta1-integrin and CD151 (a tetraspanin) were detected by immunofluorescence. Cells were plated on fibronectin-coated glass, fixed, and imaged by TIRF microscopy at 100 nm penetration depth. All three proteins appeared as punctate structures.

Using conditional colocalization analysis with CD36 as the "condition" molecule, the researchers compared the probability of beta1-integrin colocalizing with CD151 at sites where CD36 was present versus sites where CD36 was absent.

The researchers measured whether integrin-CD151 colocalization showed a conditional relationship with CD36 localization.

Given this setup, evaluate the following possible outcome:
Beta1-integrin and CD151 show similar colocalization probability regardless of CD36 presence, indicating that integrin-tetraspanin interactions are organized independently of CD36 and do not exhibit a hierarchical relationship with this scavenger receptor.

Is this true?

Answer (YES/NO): YES